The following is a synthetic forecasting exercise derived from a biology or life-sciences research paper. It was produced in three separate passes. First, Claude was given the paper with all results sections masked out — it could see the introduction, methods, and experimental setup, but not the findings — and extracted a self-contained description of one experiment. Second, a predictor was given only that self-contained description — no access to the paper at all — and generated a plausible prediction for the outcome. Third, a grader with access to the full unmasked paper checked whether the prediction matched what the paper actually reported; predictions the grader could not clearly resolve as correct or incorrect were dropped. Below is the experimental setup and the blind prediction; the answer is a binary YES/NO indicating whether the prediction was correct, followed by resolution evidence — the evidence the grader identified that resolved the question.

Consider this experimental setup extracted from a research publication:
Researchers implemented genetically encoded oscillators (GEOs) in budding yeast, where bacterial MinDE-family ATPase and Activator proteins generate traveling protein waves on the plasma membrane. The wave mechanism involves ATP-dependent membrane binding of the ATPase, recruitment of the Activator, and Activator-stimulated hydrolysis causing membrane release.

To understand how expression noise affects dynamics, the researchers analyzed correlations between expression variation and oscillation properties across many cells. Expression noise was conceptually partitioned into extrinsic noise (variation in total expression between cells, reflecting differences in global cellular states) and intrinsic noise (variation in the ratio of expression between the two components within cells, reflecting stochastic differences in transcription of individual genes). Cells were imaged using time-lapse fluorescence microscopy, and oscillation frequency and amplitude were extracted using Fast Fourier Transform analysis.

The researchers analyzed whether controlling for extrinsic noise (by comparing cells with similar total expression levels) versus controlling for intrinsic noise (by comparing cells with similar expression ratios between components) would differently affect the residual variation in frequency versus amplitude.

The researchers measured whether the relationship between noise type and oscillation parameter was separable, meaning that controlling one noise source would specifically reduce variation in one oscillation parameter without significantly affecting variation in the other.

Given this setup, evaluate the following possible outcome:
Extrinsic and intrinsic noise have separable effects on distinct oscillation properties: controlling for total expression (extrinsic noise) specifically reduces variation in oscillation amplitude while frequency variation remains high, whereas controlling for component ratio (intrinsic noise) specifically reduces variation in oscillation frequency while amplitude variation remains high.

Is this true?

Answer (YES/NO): YES